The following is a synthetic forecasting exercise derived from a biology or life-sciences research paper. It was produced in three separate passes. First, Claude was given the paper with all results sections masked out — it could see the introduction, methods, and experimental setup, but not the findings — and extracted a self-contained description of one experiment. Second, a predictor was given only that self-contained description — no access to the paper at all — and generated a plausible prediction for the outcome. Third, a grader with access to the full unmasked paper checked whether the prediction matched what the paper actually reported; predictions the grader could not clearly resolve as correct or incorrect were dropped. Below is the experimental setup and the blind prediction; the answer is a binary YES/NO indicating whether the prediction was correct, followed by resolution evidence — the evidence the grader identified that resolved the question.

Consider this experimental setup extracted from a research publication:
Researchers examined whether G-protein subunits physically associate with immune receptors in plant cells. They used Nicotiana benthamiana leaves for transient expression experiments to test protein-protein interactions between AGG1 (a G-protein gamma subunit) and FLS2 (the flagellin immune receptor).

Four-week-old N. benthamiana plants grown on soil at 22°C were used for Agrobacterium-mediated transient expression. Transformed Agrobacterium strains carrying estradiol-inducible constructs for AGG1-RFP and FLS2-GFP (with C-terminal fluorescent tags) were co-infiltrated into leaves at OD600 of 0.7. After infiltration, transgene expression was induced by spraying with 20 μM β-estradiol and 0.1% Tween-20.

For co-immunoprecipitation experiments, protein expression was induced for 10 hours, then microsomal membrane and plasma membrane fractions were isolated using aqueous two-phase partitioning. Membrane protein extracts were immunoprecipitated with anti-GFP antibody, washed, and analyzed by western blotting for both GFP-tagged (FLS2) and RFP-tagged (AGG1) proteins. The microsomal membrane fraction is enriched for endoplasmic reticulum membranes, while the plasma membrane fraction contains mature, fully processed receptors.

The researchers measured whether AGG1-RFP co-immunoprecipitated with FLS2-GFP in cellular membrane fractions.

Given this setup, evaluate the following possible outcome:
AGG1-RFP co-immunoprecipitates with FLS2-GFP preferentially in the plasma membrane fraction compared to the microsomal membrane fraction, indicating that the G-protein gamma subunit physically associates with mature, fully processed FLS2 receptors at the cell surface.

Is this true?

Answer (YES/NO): NO